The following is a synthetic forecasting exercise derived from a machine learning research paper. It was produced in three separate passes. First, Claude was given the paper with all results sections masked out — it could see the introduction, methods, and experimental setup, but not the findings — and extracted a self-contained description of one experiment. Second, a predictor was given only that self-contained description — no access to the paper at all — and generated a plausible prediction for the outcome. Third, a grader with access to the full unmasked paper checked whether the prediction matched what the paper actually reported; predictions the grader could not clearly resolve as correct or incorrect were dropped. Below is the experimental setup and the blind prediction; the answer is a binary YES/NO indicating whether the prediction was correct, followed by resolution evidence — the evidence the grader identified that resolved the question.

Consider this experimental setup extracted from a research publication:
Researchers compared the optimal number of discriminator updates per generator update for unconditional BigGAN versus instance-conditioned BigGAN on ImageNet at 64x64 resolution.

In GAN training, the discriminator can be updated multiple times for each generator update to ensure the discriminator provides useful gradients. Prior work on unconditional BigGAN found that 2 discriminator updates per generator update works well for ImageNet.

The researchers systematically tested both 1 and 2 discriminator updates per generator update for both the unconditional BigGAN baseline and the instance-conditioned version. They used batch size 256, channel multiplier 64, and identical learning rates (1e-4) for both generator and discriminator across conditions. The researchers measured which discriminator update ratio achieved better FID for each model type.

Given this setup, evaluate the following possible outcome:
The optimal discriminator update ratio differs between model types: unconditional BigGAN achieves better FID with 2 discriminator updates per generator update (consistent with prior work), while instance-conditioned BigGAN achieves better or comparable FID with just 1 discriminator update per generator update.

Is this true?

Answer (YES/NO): YES